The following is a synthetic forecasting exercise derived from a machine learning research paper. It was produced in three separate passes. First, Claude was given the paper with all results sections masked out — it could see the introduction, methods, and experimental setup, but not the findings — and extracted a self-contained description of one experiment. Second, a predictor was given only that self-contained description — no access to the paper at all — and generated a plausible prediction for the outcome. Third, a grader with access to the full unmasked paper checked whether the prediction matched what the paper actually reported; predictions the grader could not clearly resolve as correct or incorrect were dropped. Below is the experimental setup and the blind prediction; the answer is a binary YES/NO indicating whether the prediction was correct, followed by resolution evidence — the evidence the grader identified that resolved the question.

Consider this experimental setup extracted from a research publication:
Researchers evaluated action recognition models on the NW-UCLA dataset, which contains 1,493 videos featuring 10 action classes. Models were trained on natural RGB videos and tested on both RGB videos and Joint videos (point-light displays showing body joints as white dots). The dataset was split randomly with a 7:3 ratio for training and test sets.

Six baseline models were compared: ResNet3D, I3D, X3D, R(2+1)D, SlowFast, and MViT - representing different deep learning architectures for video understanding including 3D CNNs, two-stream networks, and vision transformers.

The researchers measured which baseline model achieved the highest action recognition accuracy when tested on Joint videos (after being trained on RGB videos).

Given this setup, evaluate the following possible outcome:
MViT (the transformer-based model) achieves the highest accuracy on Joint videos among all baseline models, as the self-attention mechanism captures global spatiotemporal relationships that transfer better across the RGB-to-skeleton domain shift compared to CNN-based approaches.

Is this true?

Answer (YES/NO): NO